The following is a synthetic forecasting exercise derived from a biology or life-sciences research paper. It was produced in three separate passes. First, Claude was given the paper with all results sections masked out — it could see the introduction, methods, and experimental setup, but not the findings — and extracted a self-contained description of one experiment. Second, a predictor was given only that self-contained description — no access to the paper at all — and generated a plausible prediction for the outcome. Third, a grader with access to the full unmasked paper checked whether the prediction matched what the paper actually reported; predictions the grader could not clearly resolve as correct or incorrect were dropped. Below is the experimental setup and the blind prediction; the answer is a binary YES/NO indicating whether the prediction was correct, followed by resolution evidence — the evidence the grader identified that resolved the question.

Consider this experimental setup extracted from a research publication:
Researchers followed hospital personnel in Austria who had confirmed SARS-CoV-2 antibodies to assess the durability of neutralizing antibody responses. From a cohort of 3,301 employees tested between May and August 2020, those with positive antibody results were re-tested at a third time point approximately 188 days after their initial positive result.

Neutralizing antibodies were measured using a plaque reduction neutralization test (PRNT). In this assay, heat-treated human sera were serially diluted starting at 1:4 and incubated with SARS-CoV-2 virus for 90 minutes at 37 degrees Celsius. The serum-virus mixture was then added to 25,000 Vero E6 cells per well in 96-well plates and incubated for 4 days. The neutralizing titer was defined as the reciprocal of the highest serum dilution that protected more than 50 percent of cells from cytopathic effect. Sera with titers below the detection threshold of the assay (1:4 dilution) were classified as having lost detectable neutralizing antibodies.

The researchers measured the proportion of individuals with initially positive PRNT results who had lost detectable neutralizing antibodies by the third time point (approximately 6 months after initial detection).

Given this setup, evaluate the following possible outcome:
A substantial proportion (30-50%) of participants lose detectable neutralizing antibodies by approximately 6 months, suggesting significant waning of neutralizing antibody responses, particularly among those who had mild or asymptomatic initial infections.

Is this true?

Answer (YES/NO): NO